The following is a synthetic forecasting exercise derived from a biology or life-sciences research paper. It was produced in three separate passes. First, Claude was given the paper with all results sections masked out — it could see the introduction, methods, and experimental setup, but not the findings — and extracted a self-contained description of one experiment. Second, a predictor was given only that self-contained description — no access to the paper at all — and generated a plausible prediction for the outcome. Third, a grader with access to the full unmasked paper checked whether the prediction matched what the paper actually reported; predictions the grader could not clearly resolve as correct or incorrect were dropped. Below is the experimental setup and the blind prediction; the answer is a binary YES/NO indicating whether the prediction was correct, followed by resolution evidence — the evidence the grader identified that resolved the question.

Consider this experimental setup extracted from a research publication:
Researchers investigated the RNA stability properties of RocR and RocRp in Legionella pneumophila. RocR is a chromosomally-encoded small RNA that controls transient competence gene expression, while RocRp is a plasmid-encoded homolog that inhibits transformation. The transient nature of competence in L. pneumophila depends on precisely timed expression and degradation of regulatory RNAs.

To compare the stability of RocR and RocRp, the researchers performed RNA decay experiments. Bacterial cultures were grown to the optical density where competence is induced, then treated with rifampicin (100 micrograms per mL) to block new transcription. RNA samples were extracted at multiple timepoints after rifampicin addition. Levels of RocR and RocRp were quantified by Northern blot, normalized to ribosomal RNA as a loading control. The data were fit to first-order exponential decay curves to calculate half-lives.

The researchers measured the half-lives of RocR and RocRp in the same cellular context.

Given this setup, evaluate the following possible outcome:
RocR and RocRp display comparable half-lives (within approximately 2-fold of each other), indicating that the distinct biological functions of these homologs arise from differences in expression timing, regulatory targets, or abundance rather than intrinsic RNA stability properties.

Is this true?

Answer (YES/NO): NO